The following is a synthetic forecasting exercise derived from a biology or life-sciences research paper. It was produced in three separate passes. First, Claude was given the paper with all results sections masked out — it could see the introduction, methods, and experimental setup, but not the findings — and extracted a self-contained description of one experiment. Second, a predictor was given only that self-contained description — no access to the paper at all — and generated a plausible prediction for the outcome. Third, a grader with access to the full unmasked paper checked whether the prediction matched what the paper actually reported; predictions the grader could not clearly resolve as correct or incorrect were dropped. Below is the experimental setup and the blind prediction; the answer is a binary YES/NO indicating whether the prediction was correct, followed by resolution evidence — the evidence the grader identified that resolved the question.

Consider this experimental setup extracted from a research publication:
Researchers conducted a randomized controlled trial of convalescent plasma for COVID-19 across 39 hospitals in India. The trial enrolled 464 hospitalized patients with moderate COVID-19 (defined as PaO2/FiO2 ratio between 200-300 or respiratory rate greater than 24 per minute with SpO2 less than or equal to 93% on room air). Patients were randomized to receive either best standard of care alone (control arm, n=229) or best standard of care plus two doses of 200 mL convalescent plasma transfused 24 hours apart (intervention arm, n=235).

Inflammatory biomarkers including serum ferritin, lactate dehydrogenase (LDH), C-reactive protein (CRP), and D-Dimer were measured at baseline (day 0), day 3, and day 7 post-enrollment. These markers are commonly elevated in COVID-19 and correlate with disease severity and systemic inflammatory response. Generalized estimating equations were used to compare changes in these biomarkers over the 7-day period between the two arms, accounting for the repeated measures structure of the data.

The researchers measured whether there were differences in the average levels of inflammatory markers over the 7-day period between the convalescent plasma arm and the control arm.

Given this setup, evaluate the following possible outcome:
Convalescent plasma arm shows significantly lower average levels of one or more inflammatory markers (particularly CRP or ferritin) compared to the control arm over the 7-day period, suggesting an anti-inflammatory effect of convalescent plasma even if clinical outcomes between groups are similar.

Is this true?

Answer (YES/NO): NO